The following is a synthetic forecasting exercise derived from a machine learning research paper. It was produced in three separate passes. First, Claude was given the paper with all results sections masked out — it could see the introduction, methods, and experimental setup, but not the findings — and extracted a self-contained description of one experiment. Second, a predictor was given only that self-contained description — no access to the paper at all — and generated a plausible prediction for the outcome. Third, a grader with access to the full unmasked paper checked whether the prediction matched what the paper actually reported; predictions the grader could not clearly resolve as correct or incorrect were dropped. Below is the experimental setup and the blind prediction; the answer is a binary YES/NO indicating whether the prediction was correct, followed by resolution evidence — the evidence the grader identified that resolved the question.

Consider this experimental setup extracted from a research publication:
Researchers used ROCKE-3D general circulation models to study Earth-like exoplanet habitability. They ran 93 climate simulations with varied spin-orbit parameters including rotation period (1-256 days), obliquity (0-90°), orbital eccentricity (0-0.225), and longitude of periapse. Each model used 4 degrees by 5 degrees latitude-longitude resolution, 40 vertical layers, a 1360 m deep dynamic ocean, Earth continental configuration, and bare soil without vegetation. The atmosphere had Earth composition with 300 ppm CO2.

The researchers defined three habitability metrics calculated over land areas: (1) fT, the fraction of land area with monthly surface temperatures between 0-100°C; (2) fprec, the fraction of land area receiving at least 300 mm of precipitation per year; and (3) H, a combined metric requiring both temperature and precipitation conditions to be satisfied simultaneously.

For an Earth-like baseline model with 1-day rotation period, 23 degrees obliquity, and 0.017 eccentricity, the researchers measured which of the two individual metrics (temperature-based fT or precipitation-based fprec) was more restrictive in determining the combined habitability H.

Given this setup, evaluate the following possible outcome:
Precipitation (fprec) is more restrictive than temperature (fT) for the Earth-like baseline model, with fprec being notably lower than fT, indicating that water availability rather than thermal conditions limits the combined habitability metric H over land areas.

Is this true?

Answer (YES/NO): NO